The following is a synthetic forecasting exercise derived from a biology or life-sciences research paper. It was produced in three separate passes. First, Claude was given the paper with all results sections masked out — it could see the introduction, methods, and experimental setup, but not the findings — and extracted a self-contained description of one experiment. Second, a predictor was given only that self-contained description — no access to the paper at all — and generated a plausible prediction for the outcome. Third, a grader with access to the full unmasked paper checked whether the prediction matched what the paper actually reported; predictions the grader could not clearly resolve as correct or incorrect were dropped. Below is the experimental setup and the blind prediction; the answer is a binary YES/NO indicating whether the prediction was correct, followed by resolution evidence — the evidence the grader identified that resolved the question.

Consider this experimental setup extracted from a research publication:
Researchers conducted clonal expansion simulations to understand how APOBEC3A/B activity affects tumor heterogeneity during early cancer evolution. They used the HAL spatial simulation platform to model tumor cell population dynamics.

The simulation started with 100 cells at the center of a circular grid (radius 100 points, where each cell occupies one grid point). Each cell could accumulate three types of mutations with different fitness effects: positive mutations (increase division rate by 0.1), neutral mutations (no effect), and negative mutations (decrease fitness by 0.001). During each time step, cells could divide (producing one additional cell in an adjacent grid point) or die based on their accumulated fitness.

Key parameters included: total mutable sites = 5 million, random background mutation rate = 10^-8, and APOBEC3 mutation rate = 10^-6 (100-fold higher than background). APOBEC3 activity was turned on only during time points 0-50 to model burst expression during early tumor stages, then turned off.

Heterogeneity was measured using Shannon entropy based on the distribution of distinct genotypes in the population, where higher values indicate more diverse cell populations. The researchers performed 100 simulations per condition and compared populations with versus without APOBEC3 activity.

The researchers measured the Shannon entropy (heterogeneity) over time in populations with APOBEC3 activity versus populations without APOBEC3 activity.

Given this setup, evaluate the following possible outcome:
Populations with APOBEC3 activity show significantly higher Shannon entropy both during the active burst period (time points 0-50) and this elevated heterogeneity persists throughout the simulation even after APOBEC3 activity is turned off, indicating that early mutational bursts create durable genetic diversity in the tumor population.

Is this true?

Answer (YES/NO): NO